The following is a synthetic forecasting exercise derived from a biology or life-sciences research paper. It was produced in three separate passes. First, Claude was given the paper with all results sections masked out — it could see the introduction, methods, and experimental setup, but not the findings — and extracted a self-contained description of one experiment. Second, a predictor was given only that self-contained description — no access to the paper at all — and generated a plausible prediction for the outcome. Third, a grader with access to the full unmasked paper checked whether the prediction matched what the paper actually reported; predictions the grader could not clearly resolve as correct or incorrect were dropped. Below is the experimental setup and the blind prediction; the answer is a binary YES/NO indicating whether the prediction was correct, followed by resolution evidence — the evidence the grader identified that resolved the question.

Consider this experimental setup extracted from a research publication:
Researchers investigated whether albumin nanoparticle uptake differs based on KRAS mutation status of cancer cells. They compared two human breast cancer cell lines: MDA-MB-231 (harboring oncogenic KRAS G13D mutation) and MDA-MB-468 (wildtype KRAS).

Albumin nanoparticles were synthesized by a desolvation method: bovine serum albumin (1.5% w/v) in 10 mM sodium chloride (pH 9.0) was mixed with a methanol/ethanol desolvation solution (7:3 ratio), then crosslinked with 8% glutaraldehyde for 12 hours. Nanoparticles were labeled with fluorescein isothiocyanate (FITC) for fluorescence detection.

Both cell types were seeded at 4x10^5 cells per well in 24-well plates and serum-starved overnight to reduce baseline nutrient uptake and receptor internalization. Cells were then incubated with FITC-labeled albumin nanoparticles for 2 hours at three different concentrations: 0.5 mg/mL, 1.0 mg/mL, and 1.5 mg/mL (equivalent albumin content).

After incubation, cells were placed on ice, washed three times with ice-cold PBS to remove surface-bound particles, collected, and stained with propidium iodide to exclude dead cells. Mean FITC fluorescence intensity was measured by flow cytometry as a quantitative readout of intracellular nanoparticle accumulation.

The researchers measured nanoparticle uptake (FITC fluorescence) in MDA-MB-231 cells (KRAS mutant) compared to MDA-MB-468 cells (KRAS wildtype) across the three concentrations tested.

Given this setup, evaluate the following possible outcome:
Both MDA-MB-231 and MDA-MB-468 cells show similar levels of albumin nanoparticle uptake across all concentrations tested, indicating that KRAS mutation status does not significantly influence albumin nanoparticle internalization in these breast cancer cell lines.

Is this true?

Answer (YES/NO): NO